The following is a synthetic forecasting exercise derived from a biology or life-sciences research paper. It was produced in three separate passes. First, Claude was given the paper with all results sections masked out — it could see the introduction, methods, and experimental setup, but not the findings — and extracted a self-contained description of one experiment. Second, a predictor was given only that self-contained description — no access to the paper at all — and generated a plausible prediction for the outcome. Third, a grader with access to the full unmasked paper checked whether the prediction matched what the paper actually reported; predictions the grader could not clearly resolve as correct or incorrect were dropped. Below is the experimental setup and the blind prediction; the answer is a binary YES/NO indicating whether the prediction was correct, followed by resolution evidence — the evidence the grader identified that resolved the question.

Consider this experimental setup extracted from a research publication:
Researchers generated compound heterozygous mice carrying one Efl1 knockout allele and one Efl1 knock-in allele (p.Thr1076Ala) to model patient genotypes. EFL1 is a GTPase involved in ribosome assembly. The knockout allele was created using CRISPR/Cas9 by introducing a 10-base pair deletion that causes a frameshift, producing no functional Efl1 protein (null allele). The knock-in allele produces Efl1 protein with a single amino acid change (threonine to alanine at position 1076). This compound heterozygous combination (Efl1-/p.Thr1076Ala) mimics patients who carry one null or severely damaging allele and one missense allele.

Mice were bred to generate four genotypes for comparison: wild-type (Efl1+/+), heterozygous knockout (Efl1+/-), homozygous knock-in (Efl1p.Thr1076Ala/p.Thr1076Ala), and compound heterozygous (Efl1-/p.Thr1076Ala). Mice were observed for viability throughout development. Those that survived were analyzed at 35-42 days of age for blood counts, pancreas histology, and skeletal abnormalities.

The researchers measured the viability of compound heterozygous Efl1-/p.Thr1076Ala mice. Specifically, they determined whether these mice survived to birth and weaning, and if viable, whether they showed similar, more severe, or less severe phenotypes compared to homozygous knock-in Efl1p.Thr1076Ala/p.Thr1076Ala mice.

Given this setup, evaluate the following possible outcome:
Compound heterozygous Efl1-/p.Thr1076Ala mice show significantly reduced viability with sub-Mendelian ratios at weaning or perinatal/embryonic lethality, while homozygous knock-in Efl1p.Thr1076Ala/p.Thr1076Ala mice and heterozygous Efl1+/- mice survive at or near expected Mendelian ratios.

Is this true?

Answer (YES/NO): NO